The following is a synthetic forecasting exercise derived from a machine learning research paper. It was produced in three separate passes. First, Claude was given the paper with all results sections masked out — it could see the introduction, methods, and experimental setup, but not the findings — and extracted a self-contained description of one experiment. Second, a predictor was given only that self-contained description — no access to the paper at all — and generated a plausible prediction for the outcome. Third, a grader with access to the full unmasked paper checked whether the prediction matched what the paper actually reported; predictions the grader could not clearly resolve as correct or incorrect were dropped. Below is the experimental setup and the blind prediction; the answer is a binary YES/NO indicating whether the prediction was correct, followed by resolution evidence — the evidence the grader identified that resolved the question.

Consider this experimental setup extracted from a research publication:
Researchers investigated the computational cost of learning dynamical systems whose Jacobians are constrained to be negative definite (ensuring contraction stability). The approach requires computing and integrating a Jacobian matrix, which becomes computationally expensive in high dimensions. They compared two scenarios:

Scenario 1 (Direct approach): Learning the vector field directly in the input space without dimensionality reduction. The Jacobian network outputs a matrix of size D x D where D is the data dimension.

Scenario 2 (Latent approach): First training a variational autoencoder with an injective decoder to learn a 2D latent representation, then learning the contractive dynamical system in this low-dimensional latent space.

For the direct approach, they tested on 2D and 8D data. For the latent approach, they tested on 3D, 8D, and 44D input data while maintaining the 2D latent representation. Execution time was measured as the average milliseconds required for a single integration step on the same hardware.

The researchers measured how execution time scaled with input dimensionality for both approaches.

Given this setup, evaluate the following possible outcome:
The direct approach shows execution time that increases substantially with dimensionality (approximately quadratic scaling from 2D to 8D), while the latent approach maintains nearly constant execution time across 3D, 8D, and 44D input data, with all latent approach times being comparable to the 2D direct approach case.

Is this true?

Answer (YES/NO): NO